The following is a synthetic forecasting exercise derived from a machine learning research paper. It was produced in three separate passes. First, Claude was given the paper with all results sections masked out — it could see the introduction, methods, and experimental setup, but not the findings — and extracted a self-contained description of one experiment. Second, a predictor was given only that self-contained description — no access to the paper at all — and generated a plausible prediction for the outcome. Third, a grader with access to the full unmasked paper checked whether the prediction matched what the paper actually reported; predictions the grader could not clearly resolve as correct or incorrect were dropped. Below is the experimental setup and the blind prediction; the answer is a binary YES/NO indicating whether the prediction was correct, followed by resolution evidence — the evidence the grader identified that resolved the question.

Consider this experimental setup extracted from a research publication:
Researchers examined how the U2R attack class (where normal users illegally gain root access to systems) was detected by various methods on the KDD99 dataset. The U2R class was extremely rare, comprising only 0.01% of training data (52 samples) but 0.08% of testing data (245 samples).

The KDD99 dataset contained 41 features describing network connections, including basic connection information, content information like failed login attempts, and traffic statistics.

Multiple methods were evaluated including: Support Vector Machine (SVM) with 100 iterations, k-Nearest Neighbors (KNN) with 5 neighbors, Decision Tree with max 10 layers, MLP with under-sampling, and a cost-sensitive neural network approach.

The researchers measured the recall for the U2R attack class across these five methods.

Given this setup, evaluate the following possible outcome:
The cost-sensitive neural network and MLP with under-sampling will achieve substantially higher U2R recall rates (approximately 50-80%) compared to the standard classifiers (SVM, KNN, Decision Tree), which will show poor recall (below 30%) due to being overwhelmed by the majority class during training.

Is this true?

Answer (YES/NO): NO